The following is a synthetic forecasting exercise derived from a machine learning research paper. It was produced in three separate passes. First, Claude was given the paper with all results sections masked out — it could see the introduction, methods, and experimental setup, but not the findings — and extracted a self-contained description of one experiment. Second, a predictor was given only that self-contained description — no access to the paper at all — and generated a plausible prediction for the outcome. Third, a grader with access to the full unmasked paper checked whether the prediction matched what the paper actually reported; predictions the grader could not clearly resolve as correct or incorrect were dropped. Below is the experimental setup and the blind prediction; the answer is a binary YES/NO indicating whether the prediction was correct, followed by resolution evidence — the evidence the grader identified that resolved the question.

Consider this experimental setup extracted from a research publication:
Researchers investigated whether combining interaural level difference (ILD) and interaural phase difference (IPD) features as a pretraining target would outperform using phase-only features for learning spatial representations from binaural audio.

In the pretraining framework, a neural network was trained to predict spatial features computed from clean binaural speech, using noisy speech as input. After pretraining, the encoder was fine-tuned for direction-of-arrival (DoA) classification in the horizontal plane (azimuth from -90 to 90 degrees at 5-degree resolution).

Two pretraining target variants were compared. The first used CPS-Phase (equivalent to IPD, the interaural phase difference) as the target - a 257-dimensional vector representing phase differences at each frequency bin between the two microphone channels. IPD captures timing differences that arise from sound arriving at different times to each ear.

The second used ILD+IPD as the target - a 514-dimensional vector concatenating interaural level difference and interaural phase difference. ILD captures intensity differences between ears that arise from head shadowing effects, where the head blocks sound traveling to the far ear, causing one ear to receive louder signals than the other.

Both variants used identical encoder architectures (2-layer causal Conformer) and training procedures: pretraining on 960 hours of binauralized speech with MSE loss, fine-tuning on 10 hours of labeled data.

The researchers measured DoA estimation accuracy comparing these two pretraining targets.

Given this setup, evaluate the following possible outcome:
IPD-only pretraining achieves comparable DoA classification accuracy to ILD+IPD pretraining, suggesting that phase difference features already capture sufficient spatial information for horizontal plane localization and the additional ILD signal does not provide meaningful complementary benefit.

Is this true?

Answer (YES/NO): NO